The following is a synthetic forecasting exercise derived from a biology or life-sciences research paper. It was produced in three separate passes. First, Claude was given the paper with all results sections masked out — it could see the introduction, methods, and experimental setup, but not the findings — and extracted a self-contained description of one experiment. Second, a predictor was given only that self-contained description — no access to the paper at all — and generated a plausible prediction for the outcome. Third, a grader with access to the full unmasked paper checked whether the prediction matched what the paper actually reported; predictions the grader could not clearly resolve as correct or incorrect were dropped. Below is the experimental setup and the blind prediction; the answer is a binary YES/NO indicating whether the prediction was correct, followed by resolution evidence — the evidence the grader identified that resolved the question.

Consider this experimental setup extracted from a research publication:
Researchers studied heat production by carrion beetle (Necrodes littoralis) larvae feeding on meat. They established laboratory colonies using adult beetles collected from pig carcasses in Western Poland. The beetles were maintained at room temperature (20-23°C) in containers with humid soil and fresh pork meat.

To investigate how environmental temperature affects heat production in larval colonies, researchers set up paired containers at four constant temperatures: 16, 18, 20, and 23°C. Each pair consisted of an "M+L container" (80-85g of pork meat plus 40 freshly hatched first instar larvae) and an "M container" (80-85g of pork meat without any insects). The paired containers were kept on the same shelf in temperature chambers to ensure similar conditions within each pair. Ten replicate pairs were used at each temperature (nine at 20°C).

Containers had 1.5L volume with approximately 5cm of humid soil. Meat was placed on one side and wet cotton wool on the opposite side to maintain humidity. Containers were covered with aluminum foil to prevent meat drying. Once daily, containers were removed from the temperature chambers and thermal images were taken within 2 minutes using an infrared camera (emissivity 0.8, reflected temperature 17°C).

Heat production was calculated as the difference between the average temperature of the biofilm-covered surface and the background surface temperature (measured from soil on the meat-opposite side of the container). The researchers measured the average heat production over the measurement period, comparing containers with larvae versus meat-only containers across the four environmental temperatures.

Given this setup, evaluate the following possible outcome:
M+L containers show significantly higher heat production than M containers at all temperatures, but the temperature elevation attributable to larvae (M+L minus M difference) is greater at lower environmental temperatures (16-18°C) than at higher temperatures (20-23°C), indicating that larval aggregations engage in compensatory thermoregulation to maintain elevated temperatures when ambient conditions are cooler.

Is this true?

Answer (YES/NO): NO